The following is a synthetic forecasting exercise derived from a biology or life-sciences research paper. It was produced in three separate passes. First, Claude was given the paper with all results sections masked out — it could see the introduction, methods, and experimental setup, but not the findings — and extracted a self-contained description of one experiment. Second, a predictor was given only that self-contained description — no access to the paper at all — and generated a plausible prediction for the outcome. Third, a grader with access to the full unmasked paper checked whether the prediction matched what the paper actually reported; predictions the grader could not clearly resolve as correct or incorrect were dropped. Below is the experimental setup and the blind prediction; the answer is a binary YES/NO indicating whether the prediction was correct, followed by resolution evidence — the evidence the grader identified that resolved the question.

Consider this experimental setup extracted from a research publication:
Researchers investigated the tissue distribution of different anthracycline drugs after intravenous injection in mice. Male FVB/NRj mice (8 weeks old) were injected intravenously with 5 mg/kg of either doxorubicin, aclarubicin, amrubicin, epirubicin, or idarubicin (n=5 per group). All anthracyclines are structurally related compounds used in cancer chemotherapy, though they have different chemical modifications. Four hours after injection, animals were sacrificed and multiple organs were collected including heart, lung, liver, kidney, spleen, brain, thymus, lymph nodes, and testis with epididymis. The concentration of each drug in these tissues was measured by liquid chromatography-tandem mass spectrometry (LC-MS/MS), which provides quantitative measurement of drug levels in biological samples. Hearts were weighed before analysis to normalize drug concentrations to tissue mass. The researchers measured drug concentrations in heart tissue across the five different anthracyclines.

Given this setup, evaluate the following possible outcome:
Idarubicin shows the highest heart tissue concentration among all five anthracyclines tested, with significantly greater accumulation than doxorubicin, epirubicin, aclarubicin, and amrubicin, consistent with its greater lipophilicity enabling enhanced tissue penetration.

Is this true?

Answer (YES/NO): NO